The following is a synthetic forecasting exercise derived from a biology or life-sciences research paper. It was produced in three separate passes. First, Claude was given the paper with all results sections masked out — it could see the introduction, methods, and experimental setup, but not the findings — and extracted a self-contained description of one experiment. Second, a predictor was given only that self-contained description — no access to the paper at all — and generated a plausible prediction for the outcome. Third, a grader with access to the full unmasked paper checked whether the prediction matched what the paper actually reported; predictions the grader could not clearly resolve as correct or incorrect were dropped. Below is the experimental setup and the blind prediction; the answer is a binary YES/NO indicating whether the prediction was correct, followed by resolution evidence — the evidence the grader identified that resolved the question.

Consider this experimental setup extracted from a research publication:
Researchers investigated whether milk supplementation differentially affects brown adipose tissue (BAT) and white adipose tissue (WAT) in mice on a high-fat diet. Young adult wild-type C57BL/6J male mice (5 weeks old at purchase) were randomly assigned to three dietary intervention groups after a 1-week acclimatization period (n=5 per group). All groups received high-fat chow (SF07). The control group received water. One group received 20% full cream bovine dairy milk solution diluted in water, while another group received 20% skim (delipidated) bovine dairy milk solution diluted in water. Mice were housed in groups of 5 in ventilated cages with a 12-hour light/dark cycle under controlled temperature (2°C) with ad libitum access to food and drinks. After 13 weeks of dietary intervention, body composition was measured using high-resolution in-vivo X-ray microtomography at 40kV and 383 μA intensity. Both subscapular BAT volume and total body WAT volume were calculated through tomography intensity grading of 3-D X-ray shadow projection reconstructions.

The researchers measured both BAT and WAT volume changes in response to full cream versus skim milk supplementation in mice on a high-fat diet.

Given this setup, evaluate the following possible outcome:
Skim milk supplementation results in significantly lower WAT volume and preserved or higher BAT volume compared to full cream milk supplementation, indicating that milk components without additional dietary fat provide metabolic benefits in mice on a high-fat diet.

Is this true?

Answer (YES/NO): NO